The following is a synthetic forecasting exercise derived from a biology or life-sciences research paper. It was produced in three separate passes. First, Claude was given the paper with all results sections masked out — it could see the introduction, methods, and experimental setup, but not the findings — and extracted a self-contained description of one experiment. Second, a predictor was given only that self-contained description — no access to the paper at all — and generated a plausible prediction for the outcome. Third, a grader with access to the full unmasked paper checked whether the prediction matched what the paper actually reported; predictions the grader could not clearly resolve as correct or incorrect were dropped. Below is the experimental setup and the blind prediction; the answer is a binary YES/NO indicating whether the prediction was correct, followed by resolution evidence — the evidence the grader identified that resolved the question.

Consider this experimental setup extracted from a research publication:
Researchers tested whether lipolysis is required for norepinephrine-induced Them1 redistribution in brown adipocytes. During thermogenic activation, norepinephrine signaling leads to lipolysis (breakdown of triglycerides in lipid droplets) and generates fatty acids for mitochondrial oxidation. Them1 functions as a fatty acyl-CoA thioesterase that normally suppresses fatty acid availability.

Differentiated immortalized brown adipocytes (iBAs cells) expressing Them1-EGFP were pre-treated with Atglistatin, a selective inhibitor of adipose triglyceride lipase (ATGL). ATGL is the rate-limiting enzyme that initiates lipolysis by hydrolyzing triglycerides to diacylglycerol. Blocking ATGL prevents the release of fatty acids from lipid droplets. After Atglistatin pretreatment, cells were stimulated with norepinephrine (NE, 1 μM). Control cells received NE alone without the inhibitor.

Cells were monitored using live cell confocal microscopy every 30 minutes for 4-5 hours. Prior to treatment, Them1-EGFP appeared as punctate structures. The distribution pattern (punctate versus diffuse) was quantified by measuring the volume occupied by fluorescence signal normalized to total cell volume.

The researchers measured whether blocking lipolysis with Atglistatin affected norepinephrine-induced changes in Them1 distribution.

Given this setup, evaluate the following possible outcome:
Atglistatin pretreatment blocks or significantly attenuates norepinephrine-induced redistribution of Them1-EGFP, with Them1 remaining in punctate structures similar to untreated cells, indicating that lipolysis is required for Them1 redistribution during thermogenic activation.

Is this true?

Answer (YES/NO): YES